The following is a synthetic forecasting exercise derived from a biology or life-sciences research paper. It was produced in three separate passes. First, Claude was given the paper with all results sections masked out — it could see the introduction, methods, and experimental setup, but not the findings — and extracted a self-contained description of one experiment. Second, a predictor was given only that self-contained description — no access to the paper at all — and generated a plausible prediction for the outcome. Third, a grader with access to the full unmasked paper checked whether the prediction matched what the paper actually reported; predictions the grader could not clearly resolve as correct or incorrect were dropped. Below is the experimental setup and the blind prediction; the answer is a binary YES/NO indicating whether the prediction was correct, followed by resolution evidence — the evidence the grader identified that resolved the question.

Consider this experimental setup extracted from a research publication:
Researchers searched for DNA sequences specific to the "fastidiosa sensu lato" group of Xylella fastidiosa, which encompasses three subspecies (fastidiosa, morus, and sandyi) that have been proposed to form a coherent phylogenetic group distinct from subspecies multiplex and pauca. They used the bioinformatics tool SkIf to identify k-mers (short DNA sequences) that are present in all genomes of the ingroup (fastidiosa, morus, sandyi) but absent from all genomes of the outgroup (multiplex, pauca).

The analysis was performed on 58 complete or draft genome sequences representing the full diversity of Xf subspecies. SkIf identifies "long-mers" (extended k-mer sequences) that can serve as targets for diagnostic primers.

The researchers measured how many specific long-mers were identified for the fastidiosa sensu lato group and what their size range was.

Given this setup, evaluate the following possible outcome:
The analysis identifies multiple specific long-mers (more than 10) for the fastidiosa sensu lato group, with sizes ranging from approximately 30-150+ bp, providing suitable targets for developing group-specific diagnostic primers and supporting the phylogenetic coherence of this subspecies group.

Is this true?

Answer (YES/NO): NO